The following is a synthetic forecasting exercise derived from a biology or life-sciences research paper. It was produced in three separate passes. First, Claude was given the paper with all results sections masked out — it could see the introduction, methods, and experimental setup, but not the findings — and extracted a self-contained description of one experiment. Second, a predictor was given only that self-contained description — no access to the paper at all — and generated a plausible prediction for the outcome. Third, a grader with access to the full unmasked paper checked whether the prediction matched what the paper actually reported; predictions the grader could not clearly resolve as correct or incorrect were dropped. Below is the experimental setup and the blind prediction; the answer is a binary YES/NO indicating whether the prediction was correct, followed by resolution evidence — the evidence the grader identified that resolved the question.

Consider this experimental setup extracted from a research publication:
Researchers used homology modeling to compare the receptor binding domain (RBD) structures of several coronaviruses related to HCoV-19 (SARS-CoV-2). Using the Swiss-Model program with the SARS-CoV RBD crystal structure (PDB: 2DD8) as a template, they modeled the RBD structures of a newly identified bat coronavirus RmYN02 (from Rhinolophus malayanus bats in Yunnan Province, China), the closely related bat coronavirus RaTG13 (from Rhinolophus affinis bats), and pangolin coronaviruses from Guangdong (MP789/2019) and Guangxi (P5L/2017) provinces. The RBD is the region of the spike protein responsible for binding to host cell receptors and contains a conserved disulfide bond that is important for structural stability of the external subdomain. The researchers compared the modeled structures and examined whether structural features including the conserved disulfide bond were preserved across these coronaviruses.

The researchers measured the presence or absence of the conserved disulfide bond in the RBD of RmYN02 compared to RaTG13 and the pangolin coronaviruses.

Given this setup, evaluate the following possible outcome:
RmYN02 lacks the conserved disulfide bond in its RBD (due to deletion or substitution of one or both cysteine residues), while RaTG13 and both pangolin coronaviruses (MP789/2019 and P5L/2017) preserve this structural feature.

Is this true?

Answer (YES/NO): YES